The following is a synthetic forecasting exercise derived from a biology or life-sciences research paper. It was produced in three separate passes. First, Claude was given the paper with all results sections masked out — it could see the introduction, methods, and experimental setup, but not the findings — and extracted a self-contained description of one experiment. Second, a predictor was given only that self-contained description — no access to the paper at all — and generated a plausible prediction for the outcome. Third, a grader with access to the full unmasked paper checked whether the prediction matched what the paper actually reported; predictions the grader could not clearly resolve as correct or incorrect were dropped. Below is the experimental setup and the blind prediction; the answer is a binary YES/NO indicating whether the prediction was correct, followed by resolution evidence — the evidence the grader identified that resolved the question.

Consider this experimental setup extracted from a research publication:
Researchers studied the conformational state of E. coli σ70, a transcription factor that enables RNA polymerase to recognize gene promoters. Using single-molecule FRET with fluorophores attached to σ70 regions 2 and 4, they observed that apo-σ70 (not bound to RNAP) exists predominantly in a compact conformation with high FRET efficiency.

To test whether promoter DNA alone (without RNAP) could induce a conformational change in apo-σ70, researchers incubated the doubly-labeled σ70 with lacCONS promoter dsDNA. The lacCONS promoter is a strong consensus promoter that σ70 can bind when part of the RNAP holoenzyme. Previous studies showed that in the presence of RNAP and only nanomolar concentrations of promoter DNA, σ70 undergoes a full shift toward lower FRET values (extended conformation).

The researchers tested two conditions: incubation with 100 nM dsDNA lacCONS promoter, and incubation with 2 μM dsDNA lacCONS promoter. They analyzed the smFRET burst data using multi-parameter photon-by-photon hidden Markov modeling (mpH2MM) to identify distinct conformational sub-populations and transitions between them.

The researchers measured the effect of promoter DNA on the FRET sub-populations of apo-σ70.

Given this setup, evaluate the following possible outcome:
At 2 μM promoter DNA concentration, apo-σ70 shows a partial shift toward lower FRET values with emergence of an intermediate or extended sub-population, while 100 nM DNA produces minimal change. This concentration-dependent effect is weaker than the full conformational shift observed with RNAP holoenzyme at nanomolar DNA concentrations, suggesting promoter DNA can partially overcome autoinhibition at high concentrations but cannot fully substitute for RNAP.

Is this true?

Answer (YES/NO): YES